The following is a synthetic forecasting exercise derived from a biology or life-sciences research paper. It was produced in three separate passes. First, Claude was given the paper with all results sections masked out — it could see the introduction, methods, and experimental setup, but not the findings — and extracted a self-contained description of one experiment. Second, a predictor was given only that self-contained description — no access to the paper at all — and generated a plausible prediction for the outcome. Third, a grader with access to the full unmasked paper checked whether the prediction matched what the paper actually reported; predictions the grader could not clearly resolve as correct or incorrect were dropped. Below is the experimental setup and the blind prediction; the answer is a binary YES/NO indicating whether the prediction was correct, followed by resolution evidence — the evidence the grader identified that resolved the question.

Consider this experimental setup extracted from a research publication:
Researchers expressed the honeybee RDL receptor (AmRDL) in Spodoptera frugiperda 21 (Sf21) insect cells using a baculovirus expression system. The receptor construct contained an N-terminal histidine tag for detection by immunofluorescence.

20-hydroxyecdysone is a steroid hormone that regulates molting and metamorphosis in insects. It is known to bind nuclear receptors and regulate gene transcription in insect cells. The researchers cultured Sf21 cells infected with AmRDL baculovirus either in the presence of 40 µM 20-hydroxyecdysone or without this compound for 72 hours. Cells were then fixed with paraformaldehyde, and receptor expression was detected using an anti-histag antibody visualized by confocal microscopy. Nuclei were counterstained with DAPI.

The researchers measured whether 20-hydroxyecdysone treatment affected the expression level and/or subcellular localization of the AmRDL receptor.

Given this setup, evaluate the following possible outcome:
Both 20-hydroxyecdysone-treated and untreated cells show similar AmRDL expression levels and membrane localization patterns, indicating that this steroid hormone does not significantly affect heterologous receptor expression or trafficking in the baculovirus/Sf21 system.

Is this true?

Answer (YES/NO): NO